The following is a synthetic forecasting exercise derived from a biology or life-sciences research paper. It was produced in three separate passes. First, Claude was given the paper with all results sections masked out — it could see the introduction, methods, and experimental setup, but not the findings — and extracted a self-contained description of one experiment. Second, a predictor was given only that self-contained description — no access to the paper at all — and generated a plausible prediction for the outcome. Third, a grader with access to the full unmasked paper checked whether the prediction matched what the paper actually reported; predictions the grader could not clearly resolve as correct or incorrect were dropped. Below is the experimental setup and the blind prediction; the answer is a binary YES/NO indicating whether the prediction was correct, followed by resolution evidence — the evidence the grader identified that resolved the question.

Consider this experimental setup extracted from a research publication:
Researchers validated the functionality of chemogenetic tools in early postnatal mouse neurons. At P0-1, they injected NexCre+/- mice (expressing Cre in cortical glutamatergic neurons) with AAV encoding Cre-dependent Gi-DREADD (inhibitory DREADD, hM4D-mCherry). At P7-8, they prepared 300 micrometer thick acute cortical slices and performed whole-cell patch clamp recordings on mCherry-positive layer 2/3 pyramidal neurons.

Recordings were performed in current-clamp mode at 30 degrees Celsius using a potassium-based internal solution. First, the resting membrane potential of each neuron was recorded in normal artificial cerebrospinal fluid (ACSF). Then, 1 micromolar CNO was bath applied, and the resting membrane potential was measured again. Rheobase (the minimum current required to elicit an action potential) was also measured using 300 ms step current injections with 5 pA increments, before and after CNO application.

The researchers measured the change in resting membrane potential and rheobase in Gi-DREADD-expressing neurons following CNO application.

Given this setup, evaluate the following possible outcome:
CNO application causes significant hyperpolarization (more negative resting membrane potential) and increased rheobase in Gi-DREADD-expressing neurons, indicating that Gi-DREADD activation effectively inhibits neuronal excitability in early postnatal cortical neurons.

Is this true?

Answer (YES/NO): YES